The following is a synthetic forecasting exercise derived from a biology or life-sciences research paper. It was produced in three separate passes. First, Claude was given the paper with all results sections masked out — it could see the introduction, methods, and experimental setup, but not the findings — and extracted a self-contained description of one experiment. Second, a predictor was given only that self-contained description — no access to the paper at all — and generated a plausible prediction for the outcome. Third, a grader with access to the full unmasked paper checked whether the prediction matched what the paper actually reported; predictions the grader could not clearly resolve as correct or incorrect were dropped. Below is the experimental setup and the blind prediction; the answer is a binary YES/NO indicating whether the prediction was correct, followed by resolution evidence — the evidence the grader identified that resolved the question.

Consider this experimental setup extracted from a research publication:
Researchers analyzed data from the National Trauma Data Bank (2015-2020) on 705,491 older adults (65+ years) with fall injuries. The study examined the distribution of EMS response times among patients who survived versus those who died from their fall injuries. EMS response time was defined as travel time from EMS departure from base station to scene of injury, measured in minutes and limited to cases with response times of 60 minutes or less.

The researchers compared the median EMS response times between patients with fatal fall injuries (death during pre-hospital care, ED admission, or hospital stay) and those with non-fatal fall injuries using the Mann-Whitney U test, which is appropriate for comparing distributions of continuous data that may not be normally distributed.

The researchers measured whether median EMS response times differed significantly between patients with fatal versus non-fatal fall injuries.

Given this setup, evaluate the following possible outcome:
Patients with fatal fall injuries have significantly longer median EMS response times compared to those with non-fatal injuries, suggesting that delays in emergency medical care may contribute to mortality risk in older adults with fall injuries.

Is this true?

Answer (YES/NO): YES